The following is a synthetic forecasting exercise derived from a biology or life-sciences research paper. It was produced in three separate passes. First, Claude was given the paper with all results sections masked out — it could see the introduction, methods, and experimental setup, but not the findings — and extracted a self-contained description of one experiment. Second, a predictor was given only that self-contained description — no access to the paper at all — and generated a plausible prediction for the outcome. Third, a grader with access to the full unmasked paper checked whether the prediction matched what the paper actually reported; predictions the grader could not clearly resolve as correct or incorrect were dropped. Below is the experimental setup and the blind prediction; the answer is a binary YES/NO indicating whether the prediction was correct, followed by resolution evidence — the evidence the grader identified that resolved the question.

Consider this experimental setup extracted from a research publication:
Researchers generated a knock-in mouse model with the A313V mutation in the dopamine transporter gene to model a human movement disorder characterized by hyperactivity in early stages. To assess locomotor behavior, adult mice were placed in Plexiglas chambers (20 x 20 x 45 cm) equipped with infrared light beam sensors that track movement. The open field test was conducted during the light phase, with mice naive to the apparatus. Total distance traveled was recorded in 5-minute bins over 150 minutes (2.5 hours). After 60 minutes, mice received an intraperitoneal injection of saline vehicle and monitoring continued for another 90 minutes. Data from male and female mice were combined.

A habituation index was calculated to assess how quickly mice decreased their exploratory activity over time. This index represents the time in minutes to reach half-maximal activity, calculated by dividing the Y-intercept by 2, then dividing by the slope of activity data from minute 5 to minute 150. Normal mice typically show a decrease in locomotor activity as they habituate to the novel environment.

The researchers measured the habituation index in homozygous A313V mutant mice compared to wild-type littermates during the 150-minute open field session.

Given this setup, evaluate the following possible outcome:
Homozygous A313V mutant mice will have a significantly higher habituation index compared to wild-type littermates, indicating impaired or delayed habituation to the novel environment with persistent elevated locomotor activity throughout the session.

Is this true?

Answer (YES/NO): NO